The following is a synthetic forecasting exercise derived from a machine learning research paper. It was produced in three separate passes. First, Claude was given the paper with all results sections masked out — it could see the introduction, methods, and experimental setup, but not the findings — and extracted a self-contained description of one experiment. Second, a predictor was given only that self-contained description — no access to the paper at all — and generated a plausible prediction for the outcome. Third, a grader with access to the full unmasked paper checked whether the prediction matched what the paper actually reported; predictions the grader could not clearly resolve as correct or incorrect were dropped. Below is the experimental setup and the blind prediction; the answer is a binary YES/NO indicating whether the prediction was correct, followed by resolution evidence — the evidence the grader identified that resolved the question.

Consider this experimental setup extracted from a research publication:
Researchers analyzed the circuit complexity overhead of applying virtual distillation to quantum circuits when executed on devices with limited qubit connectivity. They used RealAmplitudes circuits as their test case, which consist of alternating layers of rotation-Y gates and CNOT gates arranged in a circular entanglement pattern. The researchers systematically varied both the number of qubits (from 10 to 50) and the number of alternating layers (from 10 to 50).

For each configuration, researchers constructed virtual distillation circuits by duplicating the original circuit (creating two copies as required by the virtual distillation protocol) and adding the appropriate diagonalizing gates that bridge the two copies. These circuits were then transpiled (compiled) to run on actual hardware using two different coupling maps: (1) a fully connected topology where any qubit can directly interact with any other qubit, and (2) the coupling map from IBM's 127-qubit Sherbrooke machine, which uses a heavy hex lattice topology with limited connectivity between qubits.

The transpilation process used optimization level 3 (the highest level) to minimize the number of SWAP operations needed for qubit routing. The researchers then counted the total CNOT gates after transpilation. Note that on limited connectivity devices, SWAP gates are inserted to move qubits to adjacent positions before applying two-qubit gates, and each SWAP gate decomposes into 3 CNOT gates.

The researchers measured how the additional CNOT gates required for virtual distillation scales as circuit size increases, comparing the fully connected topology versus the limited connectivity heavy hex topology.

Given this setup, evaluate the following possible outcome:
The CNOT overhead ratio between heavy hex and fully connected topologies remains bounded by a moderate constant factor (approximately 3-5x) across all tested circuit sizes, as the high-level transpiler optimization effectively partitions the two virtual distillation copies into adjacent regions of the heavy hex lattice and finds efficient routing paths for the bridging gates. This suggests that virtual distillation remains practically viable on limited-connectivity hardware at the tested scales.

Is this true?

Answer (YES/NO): NO